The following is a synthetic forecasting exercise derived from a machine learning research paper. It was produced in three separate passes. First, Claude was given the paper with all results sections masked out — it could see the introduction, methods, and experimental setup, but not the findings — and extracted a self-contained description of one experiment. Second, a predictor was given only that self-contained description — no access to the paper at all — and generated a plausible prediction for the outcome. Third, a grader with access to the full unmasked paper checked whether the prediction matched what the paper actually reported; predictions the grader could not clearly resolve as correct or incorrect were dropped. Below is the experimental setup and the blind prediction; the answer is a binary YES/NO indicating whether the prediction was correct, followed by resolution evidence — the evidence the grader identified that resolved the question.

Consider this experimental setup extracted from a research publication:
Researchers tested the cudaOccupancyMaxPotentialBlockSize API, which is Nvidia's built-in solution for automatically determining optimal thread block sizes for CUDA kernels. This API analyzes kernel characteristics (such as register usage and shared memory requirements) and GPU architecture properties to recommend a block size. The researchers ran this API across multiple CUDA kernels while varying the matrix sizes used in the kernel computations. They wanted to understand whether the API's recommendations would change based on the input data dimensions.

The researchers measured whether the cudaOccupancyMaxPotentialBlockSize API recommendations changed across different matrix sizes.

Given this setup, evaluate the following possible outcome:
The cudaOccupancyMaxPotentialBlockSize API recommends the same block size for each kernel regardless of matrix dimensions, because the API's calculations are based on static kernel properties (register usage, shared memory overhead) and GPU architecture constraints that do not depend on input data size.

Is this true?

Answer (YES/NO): YES